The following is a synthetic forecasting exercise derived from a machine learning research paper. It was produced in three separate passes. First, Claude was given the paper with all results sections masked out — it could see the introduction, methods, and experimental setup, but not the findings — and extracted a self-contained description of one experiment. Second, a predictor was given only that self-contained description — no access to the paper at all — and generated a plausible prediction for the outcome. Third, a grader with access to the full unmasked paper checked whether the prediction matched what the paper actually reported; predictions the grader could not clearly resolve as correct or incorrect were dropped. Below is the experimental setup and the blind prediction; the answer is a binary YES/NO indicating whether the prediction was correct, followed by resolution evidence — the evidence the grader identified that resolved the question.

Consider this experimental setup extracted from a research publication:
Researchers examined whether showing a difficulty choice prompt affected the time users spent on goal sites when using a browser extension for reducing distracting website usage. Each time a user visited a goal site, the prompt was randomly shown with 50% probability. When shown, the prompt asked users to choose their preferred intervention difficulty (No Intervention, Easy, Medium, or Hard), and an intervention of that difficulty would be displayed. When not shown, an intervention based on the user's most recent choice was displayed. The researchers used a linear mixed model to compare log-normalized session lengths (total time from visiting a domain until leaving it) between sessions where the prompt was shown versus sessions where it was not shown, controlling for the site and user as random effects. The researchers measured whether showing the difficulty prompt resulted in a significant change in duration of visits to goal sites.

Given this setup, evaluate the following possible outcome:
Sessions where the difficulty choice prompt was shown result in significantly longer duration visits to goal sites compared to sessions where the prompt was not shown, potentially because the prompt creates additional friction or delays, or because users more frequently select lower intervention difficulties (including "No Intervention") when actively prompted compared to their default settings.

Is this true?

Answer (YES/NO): NO